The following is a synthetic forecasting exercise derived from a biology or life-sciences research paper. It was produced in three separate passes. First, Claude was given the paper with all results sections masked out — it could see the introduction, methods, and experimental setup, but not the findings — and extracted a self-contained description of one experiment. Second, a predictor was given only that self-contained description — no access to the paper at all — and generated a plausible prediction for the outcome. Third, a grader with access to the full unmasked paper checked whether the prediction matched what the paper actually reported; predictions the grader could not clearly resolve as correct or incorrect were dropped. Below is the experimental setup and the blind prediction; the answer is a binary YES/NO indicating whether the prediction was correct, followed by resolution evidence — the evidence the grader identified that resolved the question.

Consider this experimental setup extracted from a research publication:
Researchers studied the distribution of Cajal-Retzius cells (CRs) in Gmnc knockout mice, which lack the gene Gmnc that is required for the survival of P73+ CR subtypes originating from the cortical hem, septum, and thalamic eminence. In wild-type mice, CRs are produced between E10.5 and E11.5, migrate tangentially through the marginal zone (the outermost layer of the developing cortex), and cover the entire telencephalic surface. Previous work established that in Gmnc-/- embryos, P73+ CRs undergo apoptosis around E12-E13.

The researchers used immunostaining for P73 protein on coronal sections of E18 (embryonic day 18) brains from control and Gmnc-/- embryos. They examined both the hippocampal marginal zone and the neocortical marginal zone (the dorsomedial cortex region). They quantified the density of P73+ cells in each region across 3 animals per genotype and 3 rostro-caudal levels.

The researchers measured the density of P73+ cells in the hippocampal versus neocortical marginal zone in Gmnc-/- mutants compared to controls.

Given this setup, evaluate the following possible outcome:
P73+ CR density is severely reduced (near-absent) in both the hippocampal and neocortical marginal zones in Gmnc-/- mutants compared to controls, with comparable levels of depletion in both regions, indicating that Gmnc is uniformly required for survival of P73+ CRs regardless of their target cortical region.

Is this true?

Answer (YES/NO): NO